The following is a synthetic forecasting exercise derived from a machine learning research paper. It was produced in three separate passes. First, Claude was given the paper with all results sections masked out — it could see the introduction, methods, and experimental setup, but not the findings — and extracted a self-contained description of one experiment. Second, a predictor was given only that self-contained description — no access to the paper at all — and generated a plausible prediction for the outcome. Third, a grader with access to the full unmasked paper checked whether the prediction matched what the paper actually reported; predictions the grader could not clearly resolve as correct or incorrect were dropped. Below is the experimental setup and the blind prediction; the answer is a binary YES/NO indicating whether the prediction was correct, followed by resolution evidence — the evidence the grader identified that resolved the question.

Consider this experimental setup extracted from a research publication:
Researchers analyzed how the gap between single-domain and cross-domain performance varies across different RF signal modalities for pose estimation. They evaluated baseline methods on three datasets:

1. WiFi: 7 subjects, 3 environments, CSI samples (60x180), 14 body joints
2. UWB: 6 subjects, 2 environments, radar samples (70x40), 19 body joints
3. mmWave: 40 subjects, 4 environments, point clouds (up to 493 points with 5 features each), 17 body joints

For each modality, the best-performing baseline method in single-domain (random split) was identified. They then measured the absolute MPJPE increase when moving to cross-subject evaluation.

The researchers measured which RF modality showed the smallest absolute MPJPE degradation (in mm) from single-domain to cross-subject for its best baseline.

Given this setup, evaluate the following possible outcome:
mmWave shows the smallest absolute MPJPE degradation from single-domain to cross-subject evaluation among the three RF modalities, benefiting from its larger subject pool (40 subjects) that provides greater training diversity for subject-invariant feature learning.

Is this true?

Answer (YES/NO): YES